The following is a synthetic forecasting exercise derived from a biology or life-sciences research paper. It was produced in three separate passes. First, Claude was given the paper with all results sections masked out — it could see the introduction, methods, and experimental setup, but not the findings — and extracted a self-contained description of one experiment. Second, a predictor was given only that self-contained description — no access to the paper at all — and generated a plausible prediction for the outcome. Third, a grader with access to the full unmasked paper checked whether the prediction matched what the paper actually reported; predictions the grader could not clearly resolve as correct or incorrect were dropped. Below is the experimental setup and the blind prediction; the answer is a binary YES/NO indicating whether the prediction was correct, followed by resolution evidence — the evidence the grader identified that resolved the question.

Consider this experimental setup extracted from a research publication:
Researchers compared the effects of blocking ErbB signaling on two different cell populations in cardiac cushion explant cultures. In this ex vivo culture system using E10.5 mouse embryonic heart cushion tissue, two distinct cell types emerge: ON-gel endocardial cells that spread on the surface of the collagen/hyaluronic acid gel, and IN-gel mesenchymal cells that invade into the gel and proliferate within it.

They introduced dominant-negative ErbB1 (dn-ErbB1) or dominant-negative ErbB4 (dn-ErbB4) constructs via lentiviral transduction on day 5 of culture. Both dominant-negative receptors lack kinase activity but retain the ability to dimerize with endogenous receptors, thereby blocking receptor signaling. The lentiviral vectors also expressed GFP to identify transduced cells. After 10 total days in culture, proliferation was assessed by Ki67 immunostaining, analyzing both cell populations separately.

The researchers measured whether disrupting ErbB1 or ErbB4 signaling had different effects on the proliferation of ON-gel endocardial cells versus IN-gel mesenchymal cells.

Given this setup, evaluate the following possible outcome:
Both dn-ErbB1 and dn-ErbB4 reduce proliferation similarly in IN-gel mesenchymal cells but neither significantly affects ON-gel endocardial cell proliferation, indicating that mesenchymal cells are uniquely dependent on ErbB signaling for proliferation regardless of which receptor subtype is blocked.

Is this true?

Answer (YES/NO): NO